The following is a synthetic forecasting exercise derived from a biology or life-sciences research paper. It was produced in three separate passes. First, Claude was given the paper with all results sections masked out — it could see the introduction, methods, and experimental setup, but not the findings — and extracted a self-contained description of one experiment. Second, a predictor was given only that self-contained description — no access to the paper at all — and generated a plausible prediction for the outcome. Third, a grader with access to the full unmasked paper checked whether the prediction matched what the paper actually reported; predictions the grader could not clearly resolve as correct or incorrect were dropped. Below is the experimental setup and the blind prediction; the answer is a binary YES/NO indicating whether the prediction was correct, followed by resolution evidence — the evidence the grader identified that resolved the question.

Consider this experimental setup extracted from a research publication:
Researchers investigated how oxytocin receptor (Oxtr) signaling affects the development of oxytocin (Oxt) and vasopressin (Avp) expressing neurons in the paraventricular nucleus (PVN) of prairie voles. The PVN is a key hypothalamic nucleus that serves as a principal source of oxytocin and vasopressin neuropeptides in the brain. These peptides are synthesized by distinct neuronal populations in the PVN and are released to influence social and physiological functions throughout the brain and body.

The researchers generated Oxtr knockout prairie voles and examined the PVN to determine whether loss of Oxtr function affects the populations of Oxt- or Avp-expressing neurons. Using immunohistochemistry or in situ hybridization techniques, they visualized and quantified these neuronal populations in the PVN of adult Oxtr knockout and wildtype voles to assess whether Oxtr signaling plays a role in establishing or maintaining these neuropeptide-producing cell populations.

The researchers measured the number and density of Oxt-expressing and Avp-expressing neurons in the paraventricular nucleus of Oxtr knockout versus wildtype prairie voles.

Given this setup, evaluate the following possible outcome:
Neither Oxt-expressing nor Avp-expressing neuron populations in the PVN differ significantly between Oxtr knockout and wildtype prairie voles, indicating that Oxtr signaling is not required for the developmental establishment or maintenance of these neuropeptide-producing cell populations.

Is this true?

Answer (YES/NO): NO